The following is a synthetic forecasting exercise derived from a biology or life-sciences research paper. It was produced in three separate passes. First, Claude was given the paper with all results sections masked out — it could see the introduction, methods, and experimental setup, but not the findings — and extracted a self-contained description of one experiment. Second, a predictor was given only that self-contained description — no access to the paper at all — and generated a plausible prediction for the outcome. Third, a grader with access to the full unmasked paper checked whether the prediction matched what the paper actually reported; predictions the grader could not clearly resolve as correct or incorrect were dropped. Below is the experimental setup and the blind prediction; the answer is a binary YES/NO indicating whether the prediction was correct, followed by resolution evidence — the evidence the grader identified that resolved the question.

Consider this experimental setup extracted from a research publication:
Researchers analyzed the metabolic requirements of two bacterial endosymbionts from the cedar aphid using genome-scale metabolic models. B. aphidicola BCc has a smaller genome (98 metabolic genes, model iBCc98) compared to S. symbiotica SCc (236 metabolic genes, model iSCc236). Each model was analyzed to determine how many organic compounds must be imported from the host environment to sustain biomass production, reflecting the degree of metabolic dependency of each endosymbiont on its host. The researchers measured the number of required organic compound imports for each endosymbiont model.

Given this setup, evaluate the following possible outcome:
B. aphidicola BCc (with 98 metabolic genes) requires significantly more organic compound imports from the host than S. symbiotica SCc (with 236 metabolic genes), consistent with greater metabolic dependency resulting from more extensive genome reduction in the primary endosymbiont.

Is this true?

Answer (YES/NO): YES